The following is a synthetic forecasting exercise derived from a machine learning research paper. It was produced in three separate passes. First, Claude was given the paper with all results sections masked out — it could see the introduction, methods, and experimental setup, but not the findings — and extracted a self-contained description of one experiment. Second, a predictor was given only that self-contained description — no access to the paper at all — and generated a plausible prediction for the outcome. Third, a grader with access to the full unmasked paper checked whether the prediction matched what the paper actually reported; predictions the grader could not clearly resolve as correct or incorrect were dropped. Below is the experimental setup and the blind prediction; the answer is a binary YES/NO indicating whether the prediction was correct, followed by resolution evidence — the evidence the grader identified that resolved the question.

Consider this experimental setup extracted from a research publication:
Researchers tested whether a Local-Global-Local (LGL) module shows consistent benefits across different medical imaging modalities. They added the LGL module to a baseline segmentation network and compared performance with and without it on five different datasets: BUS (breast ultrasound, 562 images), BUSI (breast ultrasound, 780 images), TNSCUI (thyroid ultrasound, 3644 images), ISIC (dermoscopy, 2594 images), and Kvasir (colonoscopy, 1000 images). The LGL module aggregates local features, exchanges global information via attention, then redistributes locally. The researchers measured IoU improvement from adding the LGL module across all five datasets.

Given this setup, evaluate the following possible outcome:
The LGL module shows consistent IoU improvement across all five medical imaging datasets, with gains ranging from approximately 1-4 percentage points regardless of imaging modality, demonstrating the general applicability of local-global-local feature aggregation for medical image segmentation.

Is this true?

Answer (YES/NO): NO